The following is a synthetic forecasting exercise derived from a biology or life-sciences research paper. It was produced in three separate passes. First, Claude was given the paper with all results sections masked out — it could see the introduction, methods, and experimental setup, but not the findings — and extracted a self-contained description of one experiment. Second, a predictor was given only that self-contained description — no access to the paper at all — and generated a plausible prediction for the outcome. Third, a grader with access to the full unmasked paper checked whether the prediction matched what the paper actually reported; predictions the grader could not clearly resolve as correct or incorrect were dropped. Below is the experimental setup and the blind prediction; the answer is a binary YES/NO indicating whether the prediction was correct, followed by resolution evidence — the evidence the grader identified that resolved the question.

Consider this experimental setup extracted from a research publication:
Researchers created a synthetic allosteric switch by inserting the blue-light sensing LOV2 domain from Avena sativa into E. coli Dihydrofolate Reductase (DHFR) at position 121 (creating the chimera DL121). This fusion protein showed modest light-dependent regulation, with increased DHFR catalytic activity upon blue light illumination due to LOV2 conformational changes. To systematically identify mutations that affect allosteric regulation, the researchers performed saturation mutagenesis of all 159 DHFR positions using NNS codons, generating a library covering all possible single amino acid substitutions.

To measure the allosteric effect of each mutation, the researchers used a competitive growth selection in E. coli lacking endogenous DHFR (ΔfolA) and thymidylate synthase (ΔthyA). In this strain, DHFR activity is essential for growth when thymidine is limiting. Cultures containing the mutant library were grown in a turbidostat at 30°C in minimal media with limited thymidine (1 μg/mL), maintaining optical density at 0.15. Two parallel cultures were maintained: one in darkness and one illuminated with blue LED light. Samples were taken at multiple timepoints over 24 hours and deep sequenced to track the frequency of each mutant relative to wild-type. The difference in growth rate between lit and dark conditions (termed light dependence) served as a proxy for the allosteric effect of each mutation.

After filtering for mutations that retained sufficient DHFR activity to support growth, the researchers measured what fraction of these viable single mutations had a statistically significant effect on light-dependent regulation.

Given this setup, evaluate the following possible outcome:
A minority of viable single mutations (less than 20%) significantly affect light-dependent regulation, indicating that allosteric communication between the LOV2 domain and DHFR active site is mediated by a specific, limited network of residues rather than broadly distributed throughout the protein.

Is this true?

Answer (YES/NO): YES